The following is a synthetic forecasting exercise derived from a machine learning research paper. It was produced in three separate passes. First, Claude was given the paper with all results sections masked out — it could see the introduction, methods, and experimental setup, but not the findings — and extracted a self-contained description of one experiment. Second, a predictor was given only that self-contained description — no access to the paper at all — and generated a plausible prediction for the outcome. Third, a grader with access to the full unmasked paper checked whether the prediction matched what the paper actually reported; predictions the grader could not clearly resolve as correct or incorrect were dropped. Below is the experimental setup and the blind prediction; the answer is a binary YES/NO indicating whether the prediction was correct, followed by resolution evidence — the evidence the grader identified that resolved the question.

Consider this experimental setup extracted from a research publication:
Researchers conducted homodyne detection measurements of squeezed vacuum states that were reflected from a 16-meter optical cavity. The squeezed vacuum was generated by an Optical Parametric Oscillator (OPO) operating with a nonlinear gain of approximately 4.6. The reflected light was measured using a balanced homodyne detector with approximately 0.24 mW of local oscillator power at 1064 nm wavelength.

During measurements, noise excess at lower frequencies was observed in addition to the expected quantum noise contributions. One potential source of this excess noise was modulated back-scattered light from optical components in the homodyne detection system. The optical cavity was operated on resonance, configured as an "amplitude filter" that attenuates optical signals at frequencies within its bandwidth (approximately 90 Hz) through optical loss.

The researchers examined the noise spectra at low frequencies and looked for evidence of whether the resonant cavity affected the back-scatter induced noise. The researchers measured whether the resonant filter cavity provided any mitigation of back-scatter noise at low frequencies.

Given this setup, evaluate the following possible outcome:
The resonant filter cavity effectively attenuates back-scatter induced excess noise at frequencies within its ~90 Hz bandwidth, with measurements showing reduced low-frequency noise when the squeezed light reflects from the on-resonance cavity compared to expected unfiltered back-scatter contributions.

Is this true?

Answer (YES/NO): YES